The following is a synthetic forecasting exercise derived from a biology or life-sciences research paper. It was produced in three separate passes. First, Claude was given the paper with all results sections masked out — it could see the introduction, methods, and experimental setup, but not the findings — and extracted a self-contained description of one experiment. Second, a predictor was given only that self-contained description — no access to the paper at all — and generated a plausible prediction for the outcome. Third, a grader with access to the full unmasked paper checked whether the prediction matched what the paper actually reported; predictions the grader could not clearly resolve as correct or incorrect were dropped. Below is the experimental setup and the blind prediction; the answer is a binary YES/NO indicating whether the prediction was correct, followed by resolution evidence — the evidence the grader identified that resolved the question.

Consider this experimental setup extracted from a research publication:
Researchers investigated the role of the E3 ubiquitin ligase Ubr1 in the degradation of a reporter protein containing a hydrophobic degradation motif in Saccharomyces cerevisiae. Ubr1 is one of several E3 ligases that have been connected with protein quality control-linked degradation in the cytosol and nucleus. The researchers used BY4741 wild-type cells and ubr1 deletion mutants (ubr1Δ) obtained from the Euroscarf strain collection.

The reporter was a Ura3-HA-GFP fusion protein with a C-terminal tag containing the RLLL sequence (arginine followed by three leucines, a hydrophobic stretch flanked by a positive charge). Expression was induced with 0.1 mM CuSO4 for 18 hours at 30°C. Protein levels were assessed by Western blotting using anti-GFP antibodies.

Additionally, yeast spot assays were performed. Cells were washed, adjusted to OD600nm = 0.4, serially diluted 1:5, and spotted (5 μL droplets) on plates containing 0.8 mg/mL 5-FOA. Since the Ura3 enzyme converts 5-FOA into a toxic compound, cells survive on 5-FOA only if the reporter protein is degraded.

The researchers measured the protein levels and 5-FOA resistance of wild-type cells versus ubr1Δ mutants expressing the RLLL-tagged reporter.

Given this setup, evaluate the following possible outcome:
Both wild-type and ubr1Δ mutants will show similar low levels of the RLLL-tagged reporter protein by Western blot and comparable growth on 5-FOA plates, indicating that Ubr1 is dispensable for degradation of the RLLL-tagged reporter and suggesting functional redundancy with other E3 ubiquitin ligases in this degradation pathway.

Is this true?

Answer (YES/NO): NO